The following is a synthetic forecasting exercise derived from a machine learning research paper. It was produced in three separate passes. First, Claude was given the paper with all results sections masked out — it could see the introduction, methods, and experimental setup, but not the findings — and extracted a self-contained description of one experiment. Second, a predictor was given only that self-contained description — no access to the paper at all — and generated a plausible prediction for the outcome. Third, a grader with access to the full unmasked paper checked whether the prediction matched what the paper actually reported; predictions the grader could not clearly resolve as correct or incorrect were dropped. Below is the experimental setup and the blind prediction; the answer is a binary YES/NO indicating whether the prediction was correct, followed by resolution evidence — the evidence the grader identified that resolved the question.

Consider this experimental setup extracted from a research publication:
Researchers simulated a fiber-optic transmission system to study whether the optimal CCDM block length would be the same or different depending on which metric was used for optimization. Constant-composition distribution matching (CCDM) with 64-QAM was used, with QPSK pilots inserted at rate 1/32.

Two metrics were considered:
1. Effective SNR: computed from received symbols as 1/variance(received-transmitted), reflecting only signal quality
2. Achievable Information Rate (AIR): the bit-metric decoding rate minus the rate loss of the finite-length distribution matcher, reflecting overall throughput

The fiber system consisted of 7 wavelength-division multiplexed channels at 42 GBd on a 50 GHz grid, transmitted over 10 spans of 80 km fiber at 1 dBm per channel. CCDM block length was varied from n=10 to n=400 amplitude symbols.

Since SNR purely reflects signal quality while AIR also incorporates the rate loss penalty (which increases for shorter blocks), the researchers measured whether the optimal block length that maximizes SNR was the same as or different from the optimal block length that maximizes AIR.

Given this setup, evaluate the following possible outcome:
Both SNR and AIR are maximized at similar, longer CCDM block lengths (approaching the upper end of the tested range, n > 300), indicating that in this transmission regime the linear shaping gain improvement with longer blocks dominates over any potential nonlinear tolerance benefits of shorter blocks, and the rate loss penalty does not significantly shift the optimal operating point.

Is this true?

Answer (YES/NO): NO